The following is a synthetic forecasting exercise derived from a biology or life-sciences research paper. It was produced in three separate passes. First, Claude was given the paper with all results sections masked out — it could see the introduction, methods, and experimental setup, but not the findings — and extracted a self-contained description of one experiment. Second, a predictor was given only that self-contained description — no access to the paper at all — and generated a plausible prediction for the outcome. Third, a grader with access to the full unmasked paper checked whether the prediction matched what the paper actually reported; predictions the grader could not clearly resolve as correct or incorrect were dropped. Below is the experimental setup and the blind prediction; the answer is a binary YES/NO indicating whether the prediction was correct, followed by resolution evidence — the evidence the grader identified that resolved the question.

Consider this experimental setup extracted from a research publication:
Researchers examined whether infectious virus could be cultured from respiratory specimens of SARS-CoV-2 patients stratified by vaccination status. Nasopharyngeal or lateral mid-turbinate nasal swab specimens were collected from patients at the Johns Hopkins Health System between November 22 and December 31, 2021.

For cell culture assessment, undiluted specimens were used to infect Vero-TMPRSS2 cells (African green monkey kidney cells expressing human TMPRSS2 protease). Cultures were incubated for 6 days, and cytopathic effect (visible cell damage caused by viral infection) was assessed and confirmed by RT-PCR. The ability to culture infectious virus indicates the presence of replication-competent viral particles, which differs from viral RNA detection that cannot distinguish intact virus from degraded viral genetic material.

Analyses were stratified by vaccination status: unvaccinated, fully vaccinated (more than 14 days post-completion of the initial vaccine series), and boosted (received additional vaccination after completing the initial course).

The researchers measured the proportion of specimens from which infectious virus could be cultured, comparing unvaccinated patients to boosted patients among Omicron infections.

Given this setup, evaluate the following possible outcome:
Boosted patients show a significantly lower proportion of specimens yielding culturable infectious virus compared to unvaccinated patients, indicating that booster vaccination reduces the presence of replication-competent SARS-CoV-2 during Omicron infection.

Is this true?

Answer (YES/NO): NO